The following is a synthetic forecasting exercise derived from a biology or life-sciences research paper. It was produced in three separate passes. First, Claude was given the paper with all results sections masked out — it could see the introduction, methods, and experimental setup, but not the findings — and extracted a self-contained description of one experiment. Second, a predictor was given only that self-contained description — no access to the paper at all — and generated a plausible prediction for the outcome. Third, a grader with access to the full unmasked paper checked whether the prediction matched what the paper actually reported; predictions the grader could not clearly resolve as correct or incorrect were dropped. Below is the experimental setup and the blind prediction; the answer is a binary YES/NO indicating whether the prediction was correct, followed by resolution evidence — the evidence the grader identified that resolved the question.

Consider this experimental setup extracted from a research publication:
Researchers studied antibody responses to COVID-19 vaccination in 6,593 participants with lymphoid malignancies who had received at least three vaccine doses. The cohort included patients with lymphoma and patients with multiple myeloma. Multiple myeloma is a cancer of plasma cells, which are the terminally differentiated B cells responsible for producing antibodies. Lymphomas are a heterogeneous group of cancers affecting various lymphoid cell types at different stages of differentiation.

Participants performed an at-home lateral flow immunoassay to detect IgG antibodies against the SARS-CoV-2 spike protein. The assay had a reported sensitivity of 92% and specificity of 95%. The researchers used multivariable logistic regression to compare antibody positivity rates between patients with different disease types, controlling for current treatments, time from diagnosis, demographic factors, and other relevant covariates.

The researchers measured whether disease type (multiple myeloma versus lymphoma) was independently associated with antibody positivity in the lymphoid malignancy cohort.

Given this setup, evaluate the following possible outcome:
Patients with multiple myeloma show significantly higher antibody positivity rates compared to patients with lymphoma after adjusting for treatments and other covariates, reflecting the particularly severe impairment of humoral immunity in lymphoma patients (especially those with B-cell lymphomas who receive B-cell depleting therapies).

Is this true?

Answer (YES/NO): YES